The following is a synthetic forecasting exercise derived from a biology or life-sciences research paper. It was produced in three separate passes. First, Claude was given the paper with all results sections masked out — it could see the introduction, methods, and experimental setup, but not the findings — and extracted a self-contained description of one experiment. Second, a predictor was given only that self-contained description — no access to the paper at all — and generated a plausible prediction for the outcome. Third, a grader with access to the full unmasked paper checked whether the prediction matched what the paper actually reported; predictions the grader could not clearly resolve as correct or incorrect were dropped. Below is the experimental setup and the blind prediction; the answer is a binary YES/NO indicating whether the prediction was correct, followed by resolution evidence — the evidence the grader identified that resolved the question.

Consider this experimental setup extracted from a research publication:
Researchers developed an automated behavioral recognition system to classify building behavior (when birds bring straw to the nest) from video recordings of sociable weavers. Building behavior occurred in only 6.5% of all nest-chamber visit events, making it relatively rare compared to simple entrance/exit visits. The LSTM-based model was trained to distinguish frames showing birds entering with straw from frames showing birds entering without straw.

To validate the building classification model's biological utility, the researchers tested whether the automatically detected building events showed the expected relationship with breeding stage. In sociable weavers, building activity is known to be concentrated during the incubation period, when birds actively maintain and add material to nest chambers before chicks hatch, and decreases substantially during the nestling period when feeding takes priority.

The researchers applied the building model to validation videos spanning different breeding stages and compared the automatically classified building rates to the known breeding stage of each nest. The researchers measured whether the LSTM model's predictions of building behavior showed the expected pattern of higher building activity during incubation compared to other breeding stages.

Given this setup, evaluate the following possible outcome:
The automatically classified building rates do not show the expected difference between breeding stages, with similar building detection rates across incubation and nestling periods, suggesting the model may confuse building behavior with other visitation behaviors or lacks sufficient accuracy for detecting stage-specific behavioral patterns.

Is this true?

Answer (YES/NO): NO